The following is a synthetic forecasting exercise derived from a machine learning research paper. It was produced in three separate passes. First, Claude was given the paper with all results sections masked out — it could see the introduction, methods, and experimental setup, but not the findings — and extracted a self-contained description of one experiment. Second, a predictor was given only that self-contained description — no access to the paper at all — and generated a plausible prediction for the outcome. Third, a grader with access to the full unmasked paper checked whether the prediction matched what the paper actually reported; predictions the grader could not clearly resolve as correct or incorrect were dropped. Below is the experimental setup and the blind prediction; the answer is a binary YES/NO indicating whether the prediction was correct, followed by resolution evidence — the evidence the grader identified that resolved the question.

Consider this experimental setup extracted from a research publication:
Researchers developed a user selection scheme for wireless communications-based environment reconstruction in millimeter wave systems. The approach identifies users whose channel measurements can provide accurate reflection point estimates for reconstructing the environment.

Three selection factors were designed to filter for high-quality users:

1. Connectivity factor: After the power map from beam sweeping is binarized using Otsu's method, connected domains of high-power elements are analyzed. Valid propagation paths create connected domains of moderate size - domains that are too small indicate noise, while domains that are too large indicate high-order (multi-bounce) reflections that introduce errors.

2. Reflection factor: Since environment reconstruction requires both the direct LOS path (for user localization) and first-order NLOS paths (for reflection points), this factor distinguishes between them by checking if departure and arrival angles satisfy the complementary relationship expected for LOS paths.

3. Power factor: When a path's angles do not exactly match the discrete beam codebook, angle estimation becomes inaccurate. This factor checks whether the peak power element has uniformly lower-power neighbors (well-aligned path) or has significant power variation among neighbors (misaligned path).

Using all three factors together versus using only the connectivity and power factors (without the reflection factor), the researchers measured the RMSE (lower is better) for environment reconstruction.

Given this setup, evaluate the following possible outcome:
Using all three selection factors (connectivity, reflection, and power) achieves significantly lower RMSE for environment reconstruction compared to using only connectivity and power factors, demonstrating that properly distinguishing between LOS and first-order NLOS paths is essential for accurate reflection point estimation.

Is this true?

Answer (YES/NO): YES